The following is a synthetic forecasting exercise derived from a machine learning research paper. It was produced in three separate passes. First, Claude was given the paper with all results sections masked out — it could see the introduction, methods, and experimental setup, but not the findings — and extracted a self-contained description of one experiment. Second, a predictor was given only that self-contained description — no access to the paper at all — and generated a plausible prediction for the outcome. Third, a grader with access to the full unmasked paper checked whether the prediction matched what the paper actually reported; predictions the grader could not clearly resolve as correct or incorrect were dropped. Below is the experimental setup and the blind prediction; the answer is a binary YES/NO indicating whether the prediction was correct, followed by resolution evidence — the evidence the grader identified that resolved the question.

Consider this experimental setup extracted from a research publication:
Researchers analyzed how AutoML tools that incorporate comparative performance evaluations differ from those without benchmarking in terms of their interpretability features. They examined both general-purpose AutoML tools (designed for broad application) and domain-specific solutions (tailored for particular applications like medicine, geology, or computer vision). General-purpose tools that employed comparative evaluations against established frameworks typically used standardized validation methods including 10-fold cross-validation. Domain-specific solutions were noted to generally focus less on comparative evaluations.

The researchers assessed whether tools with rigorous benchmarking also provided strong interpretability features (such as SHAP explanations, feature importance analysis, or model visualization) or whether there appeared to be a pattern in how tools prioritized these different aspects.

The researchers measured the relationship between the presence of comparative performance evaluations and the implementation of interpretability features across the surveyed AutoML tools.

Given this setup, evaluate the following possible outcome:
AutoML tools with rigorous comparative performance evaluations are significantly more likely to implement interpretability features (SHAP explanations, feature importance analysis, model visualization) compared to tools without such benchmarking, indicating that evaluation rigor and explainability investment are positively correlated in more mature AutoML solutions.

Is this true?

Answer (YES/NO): NO